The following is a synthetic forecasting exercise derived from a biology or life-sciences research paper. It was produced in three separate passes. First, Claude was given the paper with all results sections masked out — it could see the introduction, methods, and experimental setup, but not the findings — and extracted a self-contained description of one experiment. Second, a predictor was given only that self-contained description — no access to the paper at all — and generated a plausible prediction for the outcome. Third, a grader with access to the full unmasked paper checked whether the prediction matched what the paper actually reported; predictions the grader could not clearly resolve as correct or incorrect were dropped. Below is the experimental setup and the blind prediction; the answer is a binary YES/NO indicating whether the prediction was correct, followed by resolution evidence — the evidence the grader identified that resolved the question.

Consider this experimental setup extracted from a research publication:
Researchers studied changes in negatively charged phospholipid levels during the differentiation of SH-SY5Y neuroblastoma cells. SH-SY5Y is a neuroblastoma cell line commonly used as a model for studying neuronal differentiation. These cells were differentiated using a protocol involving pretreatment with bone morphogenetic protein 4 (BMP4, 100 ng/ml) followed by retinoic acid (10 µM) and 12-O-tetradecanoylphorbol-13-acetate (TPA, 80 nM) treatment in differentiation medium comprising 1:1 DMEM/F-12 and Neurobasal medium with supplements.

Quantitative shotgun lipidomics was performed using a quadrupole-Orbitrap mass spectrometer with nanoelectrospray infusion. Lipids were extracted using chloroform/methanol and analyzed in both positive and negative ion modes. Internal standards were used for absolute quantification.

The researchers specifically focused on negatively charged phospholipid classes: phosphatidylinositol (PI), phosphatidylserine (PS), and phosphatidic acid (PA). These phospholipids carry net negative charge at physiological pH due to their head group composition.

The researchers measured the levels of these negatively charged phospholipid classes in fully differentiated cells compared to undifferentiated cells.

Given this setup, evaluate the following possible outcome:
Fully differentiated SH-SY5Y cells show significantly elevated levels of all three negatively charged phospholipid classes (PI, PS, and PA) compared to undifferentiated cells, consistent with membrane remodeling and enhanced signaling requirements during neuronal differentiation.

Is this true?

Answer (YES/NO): NO